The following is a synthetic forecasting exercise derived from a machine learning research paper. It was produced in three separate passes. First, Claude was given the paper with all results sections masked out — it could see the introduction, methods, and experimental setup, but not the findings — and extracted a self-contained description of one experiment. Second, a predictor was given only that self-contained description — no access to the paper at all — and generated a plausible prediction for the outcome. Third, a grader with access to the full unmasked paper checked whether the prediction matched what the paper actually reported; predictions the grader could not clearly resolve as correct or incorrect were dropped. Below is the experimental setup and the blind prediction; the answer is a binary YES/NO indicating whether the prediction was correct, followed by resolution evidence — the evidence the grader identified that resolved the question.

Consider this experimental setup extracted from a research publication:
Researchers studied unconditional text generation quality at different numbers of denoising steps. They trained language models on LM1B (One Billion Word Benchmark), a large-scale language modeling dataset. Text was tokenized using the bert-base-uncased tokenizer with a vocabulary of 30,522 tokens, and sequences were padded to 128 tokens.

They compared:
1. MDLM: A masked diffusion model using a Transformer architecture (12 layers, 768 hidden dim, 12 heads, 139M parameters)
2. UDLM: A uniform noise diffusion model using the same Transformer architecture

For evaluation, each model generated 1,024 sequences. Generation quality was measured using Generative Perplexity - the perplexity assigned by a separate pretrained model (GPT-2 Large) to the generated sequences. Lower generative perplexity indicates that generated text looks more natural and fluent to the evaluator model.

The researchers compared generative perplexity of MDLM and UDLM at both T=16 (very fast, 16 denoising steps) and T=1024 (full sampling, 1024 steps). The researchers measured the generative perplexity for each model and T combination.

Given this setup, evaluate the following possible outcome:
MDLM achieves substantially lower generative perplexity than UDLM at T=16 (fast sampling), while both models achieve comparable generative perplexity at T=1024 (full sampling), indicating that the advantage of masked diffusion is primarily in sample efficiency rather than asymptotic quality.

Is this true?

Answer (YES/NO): NO